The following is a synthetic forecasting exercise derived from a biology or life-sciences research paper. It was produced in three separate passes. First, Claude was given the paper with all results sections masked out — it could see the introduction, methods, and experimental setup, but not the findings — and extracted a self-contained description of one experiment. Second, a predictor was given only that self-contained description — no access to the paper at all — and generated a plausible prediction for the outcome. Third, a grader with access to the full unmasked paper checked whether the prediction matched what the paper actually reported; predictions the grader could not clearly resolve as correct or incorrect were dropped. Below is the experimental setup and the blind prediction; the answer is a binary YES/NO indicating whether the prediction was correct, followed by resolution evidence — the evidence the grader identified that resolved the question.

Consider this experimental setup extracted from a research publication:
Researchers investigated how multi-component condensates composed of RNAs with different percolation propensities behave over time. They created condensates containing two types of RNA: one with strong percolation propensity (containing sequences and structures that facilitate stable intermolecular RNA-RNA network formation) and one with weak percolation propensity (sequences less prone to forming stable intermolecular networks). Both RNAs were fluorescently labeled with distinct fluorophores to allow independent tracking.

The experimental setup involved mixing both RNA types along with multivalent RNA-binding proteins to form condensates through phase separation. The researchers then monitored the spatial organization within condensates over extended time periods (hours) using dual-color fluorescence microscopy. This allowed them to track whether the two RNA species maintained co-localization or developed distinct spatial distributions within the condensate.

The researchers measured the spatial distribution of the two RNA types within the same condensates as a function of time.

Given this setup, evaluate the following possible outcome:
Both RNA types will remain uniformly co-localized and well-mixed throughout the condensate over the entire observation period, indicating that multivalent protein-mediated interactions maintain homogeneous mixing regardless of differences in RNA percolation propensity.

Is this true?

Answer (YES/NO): NO